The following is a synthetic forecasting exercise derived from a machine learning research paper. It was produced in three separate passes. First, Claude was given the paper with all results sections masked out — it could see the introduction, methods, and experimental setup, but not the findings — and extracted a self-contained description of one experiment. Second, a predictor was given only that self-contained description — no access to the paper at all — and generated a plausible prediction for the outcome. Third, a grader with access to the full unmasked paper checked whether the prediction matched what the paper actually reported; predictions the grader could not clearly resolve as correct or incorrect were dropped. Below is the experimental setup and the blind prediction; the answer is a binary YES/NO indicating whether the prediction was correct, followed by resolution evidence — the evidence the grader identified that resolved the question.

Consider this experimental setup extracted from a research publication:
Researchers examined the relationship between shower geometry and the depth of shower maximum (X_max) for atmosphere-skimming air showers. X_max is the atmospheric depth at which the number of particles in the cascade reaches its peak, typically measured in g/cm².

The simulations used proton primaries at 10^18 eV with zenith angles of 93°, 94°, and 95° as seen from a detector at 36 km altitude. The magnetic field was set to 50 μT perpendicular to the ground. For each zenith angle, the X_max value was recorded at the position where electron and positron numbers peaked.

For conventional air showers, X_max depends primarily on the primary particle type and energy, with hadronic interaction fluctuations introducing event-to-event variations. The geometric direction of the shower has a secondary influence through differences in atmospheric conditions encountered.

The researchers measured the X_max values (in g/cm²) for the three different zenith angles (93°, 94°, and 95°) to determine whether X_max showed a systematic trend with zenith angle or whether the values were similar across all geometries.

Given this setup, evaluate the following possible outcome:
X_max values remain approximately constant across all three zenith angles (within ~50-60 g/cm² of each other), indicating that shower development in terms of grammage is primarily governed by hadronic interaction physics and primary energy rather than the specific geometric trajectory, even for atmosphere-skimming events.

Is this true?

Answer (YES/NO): YES